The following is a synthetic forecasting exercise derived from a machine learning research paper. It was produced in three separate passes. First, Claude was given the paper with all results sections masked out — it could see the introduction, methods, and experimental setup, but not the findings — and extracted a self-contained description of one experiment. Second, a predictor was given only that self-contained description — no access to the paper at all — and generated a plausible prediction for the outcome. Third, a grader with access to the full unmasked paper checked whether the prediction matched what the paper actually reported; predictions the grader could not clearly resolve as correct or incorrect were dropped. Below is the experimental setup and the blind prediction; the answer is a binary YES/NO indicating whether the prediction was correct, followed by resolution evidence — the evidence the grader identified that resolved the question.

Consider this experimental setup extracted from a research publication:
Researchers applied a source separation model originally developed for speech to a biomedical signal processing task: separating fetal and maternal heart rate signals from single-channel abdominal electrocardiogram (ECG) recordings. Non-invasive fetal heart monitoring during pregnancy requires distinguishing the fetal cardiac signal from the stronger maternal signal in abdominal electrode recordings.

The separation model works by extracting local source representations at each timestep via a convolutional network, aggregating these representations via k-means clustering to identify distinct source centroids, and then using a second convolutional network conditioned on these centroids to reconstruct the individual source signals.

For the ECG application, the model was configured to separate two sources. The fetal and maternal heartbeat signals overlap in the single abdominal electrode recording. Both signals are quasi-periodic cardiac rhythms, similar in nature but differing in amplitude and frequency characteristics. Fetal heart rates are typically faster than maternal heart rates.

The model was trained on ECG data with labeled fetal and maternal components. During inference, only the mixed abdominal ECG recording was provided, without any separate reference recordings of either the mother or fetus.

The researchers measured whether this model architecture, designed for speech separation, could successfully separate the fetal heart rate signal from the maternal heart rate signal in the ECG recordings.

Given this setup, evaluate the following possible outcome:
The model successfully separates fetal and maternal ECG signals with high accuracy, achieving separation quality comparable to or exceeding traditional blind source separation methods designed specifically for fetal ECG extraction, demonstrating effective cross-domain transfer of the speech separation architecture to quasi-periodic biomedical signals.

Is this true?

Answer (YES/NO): NO